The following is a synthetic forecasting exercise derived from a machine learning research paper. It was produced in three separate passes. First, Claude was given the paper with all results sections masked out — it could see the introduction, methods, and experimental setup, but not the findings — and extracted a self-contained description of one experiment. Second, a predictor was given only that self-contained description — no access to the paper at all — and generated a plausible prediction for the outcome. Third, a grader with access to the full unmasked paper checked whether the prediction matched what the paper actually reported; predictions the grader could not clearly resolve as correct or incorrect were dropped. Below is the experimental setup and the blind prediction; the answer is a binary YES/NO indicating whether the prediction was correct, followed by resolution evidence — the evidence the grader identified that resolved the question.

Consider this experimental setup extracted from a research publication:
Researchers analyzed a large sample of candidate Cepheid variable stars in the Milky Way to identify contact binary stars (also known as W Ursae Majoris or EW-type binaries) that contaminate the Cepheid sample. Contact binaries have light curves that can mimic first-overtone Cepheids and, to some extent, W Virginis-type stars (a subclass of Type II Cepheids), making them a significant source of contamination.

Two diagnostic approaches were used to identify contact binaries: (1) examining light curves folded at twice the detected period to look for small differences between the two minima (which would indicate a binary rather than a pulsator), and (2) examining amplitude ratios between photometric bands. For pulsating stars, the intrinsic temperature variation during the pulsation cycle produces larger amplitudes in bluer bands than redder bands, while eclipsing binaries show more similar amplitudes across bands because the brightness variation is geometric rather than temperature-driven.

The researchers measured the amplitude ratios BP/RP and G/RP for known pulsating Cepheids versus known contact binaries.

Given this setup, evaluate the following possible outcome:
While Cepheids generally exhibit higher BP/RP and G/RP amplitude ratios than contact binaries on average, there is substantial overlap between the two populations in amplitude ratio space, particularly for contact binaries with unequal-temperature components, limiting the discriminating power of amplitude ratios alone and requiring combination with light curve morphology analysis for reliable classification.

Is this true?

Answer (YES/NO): NO